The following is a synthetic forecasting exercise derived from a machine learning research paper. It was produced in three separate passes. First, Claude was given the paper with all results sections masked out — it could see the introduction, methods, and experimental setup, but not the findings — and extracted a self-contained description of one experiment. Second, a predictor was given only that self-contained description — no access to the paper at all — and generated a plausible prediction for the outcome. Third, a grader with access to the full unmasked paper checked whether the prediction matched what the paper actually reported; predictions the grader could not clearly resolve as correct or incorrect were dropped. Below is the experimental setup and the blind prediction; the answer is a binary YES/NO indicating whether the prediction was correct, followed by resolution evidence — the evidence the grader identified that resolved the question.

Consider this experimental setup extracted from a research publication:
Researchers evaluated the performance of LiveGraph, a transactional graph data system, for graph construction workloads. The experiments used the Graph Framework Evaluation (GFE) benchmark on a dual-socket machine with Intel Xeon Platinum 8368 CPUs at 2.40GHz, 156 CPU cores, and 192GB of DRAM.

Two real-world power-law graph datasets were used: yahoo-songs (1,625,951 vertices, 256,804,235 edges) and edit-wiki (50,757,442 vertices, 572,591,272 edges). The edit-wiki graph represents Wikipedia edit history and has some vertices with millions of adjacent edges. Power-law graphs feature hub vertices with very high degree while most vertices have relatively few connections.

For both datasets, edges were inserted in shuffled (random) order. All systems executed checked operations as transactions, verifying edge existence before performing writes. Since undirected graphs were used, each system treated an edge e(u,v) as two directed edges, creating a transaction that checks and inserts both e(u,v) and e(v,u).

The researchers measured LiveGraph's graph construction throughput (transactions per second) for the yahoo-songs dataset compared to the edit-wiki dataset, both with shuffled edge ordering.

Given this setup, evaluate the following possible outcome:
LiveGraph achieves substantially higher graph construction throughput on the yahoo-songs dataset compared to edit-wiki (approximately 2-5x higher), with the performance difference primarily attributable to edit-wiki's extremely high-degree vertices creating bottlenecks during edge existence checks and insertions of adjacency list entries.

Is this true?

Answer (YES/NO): NO